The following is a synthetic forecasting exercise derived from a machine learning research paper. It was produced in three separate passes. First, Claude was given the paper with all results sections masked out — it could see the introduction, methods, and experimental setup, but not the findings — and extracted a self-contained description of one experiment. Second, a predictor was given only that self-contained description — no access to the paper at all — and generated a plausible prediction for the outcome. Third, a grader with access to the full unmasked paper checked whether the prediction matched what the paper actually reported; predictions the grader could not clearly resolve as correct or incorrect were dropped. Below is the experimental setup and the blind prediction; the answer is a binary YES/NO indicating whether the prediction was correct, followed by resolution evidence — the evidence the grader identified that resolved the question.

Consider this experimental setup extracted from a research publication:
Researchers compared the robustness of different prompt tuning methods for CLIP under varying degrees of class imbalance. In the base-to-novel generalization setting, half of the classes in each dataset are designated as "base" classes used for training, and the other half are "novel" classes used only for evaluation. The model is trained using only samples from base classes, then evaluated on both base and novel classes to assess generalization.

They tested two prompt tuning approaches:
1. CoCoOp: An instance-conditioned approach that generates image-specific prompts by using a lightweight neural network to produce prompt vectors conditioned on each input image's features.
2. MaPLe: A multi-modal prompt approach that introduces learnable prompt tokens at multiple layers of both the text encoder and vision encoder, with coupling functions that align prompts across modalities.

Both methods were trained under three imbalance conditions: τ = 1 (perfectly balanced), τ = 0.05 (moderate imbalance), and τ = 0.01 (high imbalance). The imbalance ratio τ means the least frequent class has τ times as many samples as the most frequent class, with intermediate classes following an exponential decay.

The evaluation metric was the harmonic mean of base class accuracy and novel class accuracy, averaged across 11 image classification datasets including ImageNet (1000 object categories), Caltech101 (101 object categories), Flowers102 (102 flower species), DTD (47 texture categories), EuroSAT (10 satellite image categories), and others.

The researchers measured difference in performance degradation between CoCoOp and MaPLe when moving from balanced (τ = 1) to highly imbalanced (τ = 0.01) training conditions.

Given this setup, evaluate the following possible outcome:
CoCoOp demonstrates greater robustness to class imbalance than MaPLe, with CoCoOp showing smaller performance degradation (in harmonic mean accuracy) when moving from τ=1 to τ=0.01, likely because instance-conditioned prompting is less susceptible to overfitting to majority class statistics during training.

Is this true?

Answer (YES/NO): YES